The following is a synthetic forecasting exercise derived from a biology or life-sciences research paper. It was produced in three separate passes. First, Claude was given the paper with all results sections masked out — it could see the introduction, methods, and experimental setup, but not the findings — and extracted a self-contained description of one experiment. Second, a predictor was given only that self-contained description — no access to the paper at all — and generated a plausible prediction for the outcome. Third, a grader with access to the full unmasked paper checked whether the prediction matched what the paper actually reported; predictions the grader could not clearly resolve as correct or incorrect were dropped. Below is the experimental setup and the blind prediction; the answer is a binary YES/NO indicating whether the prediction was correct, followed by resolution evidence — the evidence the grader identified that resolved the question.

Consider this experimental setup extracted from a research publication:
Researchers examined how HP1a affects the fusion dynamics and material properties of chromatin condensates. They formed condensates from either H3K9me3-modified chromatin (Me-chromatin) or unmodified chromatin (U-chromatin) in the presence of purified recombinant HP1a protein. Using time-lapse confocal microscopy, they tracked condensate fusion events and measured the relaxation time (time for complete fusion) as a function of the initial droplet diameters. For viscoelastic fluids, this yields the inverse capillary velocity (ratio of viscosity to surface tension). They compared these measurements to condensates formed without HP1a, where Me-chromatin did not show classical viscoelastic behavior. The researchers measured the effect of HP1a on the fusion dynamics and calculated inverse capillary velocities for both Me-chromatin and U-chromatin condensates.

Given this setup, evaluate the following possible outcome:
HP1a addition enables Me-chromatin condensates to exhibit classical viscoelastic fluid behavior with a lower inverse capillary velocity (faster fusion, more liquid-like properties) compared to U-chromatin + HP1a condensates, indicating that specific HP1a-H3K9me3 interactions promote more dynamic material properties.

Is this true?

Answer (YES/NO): NO